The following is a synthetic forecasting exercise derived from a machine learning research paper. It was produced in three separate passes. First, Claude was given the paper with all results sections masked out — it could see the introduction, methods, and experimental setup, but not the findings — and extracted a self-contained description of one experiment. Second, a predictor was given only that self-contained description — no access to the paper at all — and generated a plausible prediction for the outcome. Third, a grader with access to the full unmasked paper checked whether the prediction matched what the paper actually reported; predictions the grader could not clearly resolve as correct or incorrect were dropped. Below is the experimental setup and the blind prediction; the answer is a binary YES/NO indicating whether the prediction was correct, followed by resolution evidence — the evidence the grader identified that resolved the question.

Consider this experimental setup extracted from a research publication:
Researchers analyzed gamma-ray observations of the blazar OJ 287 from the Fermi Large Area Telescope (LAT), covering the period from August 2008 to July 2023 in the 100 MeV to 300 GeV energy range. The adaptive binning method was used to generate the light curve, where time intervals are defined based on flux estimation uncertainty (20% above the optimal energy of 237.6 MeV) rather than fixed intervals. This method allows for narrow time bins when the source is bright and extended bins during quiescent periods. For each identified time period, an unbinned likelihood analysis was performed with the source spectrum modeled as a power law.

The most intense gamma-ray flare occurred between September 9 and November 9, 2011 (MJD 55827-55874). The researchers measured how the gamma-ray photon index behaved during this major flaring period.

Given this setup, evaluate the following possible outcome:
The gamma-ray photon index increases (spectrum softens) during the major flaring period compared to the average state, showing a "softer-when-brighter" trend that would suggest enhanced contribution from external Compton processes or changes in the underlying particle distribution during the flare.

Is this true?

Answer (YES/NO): NO